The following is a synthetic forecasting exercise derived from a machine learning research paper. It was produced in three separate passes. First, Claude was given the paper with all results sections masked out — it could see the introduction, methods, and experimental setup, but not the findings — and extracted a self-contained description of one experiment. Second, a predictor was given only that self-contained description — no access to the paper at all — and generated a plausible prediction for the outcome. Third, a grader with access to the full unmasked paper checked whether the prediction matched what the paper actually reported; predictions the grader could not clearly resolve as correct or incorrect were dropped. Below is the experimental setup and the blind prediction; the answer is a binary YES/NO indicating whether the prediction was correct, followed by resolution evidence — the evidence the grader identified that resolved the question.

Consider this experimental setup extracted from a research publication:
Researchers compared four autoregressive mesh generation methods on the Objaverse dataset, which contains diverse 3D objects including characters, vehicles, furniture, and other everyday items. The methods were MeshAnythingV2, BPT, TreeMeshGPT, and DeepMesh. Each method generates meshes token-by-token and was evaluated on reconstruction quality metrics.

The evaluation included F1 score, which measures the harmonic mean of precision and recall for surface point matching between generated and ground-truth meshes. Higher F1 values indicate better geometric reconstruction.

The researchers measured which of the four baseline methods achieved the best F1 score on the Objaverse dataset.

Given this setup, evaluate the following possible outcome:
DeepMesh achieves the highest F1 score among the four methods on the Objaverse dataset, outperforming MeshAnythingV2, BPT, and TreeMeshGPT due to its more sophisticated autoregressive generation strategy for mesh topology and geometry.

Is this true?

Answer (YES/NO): NO